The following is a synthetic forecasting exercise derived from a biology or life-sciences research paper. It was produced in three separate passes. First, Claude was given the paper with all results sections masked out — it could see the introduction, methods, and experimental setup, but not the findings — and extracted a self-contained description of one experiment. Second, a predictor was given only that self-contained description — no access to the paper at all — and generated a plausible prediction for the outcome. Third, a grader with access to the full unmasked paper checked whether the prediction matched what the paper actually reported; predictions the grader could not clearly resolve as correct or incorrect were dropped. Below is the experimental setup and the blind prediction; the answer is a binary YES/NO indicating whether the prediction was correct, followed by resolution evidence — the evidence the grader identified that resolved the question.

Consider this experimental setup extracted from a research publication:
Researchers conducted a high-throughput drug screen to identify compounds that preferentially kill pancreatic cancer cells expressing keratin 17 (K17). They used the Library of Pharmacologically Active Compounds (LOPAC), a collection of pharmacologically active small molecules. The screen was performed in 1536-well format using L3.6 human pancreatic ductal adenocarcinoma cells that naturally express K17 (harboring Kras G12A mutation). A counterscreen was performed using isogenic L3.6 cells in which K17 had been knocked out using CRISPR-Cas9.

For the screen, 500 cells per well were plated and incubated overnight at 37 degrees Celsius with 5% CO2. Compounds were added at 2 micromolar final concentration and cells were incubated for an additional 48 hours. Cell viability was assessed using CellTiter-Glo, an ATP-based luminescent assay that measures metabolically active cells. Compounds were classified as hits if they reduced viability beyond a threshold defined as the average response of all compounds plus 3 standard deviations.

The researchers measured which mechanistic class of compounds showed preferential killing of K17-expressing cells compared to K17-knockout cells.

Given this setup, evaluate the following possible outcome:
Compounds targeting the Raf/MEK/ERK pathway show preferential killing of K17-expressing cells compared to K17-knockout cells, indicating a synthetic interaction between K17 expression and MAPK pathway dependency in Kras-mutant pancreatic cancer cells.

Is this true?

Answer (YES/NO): NO